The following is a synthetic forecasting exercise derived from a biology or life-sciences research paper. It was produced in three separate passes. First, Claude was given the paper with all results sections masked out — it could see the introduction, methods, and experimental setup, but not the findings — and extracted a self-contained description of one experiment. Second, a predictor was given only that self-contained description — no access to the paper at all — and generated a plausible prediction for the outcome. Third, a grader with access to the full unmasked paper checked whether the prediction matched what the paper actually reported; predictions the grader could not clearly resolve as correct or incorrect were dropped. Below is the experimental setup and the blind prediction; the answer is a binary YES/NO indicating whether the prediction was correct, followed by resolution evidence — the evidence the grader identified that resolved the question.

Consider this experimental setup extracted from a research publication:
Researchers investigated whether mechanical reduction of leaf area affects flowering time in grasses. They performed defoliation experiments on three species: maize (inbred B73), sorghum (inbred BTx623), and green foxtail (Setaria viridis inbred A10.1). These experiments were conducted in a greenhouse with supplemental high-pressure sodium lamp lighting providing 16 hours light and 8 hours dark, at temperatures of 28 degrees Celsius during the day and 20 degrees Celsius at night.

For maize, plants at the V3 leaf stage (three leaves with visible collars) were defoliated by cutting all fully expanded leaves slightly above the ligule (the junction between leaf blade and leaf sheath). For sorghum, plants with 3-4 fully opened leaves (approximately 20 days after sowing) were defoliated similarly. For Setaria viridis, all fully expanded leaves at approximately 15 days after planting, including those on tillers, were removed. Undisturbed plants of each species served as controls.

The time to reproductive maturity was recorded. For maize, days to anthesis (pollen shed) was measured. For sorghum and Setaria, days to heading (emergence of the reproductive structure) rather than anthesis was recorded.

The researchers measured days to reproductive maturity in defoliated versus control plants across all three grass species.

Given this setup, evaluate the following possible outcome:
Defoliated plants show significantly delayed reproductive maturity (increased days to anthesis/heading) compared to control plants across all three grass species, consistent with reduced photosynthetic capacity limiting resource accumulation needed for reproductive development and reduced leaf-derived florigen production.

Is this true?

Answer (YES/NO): YES